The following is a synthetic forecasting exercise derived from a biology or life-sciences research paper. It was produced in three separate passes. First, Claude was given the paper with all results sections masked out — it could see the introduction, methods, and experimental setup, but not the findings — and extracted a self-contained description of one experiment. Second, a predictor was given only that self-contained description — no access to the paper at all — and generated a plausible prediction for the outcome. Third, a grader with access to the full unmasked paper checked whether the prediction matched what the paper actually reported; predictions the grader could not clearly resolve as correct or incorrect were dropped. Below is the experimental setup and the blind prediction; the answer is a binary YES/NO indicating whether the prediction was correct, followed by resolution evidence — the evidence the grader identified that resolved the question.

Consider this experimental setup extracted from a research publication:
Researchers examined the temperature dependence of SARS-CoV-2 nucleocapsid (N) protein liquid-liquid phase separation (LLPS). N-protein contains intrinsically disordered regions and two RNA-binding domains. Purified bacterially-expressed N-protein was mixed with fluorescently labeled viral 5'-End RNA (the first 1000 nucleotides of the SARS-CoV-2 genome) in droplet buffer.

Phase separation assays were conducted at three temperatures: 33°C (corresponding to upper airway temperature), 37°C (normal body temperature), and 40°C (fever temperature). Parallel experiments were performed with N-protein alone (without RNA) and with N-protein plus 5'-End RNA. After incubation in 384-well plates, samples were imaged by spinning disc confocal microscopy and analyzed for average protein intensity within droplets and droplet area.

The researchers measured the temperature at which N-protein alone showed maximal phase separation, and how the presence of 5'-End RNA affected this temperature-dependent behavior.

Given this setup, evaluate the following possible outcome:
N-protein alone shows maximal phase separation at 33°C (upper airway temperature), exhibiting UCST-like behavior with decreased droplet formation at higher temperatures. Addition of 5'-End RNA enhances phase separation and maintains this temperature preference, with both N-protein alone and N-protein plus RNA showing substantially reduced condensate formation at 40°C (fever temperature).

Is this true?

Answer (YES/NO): NO